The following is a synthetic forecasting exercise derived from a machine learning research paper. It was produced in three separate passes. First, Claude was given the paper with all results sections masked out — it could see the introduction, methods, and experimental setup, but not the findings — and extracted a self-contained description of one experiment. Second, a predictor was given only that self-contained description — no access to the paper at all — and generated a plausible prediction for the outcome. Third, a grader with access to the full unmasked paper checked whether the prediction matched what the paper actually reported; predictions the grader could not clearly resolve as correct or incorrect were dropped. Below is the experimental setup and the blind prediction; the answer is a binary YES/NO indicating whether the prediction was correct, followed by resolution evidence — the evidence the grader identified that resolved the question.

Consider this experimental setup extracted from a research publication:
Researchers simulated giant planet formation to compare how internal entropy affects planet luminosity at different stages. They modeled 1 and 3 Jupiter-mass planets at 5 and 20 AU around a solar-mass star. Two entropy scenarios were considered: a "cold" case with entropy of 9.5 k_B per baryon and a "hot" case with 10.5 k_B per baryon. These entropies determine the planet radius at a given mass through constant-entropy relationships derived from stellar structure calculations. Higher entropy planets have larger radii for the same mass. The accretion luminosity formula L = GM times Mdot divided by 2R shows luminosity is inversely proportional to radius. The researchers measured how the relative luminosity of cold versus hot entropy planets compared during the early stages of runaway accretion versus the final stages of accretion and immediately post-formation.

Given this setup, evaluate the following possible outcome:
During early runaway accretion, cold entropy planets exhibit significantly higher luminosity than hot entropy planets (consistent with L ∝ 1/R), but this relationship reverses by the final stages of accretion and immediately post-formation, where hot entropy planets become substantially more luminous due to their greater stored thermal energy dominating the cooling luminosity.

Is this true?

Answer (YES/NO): YES